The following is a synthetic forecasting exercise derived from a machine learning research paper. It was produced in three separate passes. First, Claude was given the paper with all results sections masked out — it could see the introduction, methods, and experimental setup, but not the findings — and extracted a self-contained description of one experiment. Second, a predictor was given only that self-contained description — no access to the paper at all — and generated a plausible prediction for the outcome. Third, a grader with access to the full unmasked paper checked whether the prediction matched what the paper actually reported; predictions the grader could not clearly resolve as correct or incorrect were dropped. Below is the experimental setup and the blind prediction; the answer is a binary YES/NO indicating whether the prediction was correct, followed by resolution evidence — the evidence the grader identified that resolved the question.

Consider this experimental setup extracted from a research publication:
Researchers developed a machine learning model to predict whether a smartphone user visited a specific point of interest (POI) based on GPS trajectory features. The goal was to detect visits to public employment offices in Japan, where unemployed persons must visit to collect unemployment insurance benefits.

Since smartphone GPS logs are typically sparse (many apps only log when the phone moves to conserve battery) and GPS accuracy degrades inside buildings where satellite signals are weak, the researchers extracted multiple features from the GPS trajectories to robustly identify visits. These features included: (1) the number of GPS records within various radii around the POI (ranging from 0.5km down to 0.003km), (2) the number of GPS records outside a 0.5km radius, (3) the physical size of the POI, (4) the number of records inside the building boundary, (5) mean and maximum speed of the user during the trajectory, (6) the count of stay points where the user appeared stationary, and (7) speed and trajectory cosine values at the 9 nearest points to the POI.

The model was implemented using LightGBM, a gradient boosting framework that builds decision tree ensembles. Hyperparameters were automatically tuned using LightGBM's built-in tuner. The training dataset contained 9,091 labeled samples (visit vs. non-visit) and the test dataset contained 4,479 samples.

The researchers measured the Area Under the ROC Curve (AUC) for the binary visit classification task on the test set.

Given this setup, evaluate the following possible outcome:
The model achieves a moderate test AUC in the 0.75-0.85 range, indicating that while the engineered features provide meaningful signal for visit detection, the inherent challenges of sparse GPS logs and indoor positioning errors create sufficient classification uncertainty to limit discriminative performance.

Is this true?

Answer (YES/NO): NO